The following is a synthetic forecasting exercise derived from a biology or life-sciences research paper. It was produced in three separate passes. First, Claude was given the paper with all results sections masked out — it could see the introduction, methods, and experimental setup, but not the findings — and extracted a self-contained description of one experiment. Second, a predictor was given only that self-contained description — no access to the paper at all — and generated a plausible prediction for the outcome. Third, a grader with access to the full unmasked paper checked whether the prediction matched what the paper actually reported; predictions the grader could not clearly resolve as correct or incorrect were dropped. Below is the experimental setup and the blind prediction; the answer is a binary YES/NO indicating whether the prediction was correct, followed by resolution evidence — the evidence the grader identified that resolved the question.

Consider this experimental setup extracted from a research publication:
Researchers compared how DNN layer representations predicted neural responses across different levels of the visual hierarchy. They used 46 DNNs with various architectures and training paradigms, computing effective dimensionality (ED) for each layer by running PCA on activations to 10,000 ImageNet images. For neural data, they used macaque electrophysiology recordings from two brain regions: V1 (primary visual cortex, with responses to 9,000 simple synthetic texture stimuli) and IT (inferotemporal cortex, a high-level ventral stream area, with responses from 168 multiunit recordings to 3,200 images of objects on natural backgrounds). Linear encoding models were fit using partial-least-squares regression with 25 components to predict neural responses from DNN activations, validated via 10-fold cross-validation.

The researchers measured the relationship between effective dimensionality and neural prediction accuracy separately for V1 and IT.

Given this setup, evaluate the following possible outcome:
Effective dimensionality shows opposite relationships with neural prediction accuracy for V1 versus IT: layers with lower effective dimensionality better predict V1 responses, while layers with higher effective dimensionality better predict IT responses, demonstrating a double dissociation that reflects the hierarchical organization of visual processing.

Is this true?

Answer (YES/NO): NO